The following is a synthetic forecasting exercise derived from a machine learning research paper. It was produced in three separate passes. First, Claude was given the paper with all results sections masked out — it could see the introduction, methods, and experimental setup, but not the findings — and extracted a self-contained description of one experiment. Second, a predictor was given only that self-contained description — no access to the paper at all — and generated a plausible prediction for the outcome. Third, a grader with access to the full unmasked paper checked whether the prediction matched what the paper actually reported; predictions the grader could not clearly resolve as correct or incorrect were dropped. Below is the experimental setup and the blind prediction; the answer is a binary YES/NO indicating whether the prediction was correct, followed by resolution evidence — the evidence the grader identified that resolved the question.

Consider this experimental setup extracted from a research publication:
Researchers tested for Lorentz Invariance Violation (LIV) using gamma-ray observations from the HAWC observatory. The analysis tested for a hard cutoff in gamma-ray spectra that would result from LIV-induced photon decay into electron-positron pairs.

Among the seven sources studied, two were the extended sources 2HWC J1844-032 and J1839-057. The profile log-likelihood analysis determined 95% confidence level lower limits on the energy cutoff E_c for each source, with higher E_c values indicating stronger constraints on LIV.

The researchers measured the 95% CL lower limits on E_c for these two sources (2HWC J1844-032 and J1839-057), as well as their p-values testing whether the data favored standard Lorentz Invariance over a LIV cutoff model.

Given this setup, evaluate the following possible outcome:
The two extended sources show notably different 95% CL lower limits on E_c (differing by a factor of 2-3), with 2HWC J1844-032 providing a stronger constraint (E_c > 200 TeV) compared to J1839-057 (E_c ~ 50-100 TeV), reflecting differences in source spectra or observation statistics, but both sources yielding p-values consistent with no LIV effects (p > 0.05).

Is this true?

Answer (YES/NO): NO